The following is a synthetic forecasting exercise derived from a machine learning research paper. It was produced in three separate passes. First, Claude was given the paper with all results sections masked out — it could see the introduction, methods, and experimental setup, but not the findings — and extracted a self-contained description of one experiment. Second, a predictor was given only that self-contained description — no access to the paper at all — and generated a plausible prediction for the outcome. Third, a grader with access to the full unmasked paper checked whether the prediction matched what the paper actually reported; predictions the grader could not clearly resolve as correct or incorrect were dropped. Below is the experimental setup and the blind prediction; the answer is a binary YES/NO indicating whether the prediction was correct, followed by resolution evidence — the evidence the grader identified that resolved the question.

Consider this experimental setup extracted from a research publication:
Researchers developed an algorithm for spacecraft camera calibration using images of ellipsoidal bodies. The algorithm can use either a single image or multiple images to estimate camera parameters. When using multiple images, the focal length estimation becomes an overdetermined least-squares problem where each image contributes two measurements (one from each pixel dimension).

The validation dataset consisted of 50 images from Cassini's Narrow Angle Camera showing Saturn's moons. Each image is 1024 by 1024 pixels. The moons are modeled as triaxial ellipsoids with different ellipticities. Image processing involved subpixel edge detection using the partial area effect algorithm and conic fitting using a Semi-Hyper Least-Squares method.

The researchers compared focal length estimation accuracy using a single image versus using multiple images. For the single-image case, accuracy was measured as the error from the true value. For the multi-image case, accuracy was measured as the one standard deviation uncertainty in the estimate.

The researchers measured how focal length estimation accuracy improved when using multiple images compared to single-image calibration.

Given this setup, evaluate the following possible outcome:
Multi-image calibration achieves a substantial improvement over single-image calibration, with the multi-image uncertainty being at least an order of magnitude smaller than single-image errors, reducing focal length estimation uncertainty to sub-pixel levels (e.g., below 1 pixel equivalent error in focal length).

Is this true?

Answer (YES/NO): NO